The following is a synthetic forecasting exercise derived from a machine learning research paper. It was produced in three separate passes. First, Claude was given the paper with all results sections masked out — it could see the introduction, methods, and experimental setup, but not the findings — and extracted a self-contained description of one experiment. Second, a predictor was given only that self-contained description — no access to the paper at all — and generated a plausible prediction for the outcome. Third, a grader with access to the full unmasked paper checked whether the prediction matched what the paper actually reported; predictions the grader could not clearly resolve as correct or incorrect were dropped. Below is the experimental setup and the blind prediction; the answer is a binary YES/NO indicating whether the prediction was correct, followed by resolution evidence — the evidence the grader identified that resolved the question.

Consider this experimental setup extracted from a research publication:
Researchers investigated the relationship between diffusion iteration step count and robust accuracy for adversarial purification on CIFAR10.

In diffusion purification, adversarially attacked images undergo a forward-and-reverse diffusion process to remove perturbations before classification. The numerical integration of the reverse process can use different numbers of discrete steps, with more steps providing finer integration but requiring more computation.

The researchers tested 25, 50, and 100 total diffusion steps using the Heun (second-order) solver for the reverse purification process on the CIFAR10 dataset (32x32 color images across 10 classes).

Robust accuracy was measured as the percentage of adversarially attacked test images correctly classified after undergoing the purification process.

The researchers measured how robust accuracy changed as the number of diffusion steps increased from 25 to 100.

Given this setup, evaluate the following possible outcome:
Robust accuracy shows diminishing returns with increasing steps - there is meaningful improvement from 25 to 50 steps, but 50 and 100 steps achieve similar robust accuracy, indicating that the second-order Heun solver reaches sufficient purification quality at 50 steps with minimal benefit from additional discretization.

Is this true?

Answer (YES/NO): NO